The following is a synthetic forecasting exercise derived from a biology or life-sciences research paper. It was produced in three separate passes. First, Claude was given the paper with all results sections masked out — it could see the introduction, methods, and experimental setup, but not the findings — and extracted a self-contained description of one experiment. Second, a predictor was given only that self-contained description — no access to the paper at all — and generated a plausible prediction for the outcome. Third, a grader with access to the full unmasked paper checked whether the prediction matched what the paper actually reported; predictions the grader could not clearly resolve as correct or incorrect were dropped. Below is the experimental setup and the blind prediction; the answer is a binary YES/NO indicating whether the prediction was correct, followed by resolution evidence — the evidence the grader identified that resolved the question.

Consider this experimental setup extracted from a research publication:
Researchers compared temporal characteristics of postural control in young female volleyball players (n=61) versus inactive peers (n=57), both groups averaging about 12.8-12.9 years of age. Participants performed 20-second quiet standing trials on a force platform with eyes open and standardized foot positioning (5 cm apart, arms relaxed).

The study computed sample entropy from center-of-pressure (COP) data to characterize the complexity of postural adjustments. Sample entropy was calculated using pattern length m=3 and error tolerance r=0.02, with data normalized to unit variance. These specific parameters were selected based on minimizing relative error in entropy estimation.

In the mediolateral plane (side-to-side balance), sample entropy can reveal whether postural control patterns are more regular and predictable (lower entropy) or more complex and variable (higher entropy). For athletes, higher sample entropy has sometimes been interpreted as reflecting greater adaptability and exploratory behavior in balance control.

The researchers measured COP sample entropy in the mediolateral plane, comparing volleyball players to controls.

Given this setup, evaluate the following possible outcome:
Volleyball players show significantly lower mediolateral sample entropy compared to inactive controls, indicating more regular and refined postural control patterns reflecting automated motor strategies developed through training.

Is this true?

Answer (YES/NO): NO